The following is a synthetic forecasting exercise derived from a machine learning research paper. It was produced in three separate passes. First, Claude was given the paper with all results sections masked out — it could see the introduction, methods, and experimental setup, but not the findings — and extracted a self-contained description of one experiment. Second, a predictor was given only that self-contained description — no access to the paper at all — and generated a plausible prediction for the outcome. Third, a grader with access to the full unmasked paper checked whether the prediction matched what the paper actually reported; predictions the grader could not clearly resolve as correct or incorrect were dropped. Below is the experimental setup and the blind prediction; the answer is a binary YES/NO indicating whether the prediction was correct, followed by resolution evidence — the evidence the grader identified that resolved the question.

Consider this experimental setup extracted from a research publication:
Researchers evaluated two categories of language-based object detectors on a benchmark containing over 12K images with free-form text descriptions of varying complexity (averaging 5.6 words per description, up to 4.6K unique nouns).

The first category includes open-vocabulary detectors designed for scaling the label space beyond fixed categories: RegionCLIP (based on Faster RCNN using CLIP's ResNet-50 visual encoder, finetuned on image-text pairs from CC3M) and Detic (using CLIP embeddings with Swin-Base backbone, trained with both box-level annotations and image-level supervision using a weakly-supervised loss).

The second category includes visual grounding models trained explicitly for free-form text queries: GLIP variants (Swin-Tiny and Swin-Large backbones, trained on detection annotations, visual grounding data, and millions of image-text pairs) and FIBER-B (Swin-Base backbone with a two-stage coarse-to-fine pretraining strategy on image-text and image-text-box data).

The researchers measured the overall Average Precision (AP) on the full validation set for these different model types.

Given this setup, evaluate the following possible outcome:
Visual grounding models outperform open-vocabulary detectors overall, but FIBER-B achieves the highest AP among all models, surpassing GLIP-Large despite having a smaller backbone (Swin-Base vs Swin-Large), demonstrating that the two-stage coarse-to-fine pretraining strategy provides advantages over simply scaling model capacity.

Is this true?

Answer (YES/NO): NO